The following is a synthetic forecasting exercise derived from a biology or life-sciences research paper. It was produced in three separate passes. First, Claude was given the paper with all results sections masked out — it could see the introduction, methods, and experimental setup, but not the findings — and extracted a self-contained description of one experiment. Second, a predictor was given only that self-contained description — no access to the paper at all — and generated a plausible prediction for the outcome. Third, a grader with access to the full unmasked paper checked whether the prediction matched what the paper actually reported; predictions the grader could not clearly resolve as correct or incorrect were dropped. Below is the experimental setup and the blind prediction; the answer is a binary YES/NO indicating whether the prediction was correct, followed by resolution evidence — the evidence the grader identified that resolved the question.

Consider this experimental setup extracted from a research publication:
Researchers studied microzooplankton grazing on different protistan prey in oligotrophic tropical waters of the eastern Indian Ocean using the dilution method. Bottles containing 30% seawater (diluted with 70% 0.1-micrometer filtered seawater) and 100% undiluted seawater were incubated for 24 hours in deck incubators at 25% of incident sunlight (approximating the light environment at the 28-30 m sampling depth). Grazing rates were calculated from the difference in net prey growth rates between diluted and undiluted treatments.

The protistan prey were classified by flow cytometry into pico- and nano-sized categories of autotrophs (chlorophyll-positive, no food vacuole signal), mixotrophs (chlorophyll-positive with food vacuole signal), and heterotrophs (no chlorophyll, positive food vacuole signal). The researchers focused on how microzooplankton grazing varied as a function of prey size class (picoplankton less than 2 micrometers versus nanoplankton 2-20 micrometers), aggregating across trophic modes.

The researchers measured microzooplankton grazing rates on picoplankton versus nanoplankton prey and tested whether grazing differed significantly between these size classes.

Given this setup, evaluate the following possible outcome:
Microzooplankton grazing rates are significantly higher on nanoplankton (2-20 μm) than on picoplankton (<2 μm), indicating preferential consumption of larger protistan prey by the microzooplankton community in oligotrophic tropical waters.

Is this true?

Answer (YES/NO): YES